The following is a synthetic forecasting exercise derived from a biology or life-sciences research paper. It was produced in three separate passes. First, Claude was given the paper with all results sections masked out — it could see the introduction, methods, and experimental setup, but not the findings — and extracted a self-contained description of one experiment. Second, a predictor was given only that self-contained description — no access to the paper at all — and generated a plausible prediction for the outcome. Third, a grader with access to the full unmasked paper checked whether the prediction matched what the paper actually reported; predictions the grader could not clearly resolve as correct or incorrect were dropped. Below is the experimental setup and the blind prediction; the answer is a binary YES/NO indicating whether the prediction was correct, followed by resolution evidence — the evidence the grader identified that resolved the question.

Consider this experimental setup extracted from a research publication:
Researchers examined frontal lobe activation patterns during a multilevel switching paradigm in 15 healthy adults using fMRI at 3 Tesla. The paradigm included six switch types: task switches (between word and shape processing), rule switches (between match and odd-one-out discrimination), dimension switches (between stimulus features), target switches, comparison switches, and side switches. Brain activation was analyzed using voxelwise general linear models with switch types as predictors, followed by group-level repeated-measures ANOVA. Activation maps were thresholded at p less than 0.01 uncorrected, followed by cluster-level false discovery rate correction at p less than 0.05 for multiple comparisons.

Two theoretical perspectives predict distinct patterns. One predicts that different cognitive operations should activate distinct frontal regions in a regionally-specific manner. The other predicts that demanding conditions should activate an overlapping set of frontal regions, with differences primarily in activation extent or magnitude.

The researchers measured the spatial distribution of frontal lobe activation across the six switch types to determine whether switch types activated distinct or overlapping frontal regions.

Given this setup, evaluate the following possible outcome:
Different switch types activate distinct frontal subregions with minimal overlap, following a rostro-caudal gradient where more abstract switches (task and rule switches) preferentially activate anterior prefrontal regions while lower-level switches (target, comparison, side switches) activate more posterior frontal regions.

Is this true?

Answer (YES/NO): NO